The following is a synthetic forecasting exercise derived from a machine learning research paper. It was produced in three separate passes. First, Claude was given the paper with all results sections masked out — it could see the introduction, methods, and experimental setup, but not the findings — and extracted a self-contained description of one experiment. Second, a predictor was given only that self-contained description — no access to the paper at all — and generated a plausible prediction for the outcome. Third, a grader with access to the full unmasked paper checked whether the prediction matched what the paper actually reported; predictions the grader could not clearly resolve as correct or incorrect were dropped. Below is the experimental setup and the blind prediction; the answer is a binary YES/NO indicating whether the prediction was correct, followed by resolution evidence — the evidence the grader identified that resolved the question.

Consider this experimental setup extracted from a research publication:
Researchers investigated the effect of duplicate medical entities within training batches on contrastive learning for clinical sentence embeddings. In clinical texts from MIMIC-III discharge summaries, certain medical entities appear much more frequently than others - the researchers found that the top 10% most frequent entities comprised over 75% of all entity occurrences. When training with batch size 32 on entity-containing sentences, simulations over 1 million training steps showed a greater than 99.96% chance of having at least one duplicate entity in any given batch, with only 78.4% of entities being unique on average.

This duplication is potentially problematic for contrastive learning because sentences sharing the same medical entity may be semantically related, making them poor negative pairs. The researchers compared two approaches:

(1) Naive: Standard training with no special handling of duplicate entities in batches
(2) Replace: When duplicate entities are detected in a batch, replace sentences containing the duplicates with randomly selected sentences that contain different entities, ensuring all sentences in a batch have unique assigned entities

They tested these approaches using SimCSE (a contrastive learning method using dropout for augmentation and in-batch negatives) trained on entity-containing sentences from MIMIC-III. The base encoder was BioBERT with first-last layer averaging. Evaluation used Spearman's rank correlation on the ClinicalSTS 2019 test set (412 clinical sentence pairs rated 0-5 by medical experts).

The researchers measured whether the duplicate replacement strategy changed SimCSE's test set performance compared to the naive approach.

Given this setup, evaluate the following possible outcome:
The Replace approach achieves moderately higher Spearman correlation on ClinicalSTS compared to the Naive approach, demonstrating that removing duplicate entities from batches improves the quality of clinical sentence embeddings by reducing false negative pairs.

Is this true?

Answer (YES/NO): YES